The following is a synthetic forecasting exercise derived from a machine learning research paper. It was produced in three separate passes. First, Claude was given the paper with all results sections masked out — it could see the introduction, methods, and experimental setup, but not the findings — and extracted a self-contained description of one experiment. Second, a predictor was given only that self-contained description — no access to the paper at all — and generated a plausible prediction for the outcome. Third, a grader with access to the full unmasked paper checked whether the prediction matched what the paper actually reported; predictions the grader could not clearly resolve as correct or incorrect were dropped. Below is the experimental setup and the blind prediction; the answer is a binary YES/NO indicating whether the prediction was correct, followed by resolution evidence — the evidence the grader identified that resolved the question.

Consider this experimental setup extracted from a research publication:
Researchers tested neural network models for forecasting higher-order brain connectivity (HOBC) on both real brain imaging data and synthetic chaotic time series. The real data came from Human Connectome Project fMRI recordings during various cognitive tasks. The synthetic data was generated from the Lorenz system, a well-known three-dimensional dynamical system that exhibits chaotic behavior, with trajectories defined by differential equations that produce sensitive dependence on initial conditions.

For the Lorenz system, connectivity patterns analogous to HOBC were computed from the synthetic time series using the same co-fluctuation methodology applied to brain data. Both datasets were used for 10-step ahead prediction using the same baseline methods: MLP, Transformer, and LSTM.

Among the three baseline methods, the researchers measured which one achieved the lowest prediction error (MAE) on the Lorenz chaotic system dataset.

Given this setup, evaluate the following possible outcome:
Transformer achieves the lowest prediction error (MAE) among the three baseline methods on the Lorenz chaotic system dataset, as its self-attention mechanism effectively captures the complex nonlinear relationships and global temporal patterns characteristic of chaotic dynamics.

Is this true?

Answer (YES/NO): NO